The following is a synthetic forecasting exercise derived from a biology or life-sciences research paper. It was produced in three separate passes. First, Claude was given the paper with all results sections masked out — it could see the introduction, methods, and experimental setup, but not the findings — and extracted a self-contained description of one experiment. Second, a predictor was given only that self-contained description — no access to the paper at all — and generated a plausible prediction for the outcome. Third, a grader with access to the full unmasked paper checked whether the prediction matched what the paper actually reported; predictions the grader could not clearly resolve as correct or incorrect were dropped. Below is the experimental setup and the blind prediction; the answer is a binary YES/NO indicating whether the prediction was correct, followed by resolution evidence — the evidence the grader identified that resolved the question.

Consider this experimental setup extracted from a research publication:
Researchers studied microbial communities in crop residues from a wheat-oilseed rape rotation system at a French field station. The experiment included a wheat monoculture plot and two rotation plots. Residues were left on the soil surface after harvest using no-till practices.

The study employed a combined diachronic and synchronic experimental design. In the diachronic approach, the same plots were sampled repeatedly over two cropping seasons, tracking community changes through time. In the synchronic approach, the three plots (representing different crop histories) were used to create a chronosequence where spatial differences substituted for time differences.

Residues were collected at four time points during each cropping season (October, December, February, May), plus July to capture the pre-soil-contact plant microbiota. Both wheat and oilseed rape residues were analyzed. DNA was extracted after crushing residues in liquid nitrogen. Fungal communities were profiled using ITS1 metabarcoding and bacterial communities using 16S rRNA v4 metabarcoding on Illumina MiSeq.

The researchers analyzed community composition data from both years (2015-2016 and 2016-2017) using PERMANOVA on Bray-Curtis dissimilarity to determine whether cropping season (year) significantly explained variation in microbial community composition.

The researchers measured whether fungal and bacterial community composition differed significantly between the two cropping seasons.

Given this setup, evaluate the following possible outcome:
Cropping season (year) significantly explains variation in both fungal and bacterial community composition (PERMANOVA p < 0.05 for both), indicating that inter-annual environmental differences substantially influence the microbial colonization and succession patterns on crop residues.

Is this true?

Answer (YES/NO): YES